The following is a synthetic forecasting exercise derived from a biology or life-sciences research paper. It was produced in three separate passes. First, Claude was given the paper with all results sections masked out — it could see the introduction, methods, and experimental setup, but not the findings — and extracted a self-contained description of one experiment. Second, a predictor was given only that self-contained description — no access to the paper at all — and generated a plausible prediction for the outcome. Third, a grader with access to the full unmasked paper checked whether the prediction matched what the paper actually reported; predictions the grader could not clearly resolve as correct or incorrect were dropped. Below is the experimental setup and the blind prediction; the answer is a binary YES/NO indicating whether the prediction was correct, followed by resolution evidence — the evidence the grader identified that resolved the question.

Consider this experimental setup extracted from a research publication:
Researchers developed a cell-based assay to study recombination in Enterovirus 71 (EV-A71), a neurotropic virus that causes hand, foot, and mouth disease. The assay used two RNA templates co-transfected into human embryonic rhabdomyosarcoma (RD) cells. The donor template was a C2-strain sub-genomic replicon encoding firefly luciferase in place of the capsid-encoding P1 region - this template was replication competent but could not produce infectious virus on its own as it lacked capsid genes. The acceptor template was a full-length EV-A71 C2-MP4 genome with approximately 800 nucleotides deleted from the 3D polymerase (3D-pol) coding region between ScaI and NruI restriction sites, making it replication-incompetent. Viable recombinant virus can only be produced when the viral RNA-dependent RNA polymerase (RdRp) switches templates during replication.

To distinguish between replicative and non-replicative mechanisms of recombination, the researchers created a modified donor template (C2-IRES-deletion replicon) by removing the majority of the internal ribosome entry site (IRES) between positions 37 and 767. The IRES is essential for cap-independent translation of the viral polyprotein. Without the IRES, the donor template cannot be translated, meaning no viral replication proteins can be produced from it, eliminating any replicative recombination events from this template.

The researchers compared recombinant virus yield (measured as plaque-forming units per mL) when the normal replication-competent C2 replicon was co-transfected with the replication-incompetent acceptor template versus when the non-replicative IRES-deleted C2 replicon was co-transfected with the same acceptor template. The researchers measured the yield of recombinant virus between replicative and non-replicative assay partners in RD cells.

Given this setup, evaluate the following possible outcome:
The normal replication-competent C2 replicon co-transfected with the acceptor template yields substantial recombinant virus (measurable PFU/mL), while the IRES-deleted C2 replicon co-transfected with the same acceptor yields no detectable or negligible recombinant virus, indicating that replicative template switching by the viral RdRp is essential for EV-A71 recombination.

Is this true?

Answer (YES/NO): YES